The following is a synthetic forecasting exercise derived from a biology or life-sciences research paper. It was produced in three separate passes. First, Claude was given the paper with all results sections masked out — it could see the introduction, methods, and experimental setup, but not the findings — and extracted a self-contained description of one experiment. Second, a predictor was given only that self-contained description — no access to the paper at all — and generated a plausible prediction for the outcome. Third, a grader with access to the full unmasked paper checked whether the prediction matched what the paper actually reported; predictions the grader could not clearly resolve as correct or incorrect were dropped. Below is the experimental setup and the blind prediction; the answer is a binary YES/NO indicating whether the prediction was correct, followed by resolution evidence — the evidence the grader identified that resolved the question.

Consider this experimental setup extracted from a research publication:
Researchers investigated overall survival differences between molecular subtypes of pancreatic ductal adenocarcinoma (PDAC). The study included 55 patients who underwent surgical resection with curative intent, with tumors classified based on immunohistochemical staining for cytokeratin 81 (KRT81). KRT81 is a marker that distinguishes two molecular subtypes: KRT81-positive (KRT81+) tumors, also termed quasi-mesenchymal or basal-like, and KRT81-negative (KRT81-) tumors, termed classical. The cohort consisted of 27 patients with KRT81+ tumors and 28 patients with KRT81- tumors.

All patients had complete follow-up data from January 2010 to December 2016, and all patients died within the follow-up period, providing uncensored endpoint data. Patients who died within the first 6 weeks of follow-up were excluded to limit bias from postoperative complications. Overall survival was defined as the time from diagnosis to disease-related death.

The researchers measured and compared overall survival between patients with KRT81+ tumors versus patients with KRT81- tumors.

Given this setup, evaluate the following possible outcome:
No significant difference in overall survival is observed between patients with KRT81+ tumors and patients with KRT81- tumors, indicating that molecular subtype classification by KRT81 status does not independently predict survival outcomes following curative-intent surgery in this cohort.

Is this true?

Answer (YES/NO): NO